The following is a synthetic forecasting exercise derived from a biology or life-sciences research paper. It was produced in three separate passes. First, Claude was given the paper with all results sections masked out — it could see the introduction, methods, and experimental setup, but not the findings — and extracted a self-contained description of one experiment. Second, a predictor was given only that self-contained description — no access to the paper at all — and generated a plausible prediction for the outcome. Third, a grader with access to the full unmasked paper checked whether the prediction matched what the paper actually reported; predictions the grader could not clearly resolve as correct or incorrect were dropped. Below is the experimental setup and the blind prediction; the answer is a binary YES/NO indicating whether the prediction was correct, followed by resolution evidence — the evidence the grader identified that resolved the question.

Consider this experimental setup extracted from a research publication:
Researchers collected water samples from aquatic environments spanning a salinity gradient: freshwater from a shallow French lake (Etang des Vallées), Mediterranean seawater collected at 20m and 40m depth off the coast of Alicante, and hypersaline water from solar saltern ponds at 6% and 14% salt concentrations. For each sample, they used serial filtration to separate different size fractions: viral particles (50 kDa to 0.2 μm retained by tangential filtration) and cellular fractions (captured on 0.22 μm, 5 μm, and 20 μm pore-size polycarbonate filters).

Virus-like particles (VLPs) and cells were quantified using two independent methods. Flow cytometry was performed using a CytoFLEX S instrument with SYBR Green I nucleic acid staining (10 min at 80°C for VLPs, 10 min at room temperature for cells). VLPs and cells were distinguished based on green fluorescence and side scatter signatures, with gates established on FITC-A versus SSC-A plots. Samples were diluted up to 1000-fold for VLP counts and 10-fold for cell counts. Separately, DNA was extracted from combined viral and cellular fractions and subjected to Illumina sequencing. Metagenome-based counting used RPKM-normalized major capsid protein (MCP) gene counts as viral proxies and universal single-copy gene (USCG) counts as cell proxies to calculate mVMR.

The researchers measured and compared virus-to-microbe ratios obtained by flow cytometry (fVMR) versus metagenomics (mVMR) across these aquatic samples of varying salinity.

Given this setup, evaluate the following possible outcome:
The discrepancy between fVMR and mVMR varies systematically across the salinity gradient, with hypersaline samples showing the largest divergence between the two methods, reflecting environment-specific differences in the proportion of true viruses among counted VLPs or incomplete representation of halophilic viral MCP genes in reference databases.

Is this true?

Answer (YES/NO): NO